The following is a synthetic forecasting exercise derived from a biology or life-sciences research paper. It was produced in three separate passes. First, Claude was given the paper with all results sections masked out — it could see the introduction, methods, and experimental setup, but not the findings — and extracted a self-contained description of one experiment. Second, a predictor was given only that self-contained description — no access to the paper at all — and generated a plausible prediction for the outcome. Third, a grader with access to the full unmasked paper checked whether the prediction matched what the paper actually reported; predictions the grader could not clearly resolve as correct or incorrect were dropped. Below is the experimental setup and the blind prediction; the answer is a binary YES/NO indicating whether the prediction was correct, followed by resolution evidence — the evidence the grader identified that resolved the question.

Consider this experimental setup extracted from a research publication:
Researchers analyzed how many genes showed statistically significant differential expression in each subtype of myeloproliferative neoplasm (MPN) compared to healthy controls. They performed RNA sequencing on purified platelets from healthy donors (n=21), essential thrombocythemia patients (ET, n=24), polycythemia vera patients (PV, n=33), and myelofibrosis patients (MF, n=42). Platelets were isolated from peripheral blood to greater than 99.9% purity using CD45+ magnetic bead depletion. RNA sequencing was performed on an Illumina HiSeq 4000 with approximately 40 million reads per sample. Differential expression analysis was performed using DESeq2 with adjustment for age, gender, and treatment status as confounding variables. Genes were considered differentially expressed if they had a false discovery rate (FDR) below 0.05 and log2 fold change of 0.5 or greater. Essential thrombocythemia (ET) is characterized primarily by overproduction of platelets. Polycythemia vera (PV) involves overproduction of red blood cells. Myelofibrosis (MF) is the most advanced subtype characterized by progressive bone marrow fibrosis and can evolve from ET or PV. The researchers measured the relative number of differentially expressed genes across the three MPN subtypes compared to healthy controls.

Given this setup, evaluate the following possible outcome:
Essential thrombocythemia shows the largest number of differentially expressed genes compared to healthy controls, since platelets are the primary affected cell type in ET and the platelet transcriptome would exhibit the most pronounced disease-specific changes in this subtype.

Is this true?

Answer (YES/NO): NO